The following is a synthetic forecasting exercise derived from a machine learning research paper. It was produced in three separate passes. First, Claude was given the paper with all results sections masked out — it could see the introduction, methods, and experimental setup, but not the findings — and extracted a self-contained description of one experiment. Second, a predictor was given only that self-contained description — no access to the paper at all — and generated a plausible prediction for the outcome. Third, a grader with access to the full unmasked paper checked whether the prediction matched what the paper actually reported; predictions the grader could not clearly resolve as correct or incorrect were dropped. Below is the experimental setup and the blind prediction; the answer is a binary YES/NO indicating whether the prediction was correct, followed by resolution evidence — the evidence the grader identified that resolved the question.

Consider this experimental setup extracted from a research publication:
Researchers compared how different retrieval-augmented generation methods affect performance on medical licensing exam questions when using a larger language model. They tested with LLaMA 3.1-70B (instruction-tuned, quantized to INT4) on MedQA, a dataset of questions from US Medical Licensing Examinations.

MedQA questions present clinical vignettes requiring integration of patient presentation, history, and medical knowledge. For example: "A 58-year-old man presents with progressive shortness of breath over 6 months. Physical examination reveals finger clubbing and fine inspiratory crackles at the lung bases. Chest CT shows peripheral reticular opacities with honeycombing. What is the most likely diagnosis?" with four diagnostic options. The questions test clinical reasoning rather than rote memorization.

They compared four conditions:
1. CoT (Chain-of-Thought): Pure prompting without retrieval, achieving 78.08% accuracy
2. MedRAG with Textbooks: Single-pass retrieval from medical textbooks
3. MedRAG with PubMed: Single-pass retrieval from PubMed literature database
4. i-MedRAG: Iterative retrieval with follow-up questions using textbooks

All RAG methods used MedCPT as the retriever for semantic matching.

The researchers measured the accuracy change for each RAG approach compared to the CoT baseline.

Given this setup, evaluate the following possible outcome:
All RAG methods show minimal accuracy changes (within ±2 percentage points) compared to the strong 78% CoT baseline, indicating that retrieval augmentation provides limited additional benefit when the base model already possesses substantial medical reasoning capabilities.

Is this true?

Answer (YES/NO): YES